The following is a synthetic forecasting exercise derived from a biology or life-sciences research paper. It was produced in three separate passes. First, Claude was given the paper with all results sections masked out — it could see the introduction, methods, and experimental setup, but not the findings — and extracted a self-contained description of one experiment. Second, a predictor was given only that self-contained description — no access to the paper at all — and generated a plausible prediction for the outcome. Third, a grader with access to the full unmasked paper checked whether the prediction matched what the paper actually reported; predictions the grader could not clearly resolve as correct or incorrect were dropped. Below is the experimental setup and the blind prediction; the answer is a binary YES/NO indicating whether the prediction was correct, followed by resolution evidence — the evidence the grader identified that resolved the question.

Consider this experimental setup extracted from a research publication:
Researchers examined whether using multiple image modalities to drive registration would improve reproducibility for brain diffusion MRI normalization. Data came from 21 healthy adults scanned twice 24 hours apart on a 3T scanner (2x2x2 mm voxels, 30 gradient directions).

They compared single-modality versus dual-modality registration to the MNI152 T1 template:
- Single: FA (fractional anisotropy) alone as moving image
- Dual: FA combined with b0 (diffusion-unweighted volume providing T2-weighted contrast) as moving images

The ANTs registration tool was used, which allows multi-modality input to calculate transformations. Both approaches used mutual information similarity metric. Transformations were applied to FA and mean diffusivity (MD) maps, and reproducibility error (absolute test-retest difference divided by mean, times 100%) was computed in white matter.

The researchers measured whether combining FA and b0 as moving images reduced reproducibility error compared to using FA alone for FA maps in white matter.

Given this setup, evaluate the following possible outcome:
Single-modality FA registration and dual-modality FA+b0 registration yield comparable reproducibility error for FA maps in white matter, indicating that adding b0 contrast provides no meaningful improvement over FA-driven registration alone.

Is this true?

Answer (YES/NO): YES